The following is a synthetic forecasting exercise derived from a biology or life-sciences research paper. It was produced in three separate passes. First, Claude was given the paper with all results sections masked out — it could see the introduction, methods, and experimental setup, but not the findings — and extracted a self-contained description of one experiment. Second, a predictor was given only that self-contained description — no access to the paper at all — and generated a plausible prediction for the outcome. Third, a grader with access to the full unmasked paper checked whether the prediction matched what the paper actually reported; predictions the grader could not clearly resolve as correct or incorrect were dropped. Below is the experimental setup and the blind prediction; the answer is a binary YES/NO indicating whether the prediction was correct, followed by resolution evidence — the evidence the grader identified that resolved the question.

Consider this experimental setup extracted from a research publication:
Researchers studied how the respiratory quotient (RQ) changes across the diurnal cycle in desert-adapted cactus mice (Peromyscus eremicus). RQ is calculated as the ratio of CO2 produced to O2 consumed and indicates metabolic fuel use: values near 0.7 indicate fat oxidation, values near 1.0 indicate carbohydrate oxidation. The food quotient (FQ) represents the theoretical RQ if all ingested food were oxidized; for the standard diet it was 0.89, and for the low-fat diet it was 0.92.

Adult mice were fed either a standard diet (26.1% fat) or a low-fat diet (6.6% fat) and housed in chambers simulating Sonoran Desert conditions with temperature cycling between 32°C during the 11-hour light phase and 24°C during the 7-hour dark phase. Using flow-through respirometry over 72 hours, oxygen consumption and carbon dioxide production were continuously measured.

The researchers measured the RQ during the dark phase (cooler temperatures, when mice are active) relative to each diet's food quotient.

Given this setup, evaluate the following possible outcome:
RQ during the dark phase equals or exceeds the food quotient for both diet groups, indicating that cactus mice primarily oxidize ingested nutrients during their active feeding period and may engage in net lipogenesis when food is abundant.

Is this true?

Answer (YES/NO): NO